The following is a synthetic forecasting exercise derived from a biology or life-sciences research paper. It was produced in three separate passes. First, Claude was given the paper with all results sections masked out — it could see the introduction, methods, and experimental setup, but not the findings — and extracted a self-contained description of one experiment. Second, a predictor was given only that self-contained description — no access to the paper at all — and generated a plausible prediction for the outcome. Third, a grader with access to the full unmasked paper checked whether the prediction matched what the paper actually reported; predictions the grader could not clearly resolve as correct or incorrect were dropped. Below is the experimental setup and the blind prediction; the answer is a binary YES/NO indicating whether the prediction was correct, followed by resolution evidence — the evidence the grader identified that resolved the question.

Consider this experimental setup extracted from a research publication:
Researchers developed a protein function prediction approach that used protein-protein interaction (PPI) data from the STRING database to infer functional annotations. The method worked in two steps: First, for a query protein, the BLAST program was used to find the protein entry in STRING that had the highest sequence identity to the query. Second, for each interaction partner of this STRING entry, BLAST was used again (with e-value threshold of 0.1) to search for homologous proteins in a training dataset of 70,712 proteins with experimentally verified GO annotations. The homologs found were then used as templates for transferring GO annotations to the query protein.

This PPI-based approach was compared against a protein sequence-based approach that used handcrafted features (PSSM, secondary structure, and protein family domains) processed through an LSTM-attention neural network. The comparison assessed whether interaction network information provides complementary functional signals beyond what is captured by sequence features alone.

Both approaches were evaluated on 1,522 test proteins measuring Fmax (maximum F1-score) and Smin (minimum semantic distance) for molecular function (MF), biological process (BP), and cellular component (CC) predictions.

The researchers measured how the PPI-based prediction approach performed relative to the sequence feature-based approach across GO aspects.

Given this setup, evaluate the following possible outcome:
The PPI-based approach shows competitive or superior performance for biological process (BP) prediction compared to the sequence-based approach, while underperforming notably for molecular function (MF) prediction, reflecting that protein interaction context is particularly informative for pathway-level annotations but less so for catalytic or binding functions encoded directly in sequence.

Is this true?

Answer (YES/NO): NO